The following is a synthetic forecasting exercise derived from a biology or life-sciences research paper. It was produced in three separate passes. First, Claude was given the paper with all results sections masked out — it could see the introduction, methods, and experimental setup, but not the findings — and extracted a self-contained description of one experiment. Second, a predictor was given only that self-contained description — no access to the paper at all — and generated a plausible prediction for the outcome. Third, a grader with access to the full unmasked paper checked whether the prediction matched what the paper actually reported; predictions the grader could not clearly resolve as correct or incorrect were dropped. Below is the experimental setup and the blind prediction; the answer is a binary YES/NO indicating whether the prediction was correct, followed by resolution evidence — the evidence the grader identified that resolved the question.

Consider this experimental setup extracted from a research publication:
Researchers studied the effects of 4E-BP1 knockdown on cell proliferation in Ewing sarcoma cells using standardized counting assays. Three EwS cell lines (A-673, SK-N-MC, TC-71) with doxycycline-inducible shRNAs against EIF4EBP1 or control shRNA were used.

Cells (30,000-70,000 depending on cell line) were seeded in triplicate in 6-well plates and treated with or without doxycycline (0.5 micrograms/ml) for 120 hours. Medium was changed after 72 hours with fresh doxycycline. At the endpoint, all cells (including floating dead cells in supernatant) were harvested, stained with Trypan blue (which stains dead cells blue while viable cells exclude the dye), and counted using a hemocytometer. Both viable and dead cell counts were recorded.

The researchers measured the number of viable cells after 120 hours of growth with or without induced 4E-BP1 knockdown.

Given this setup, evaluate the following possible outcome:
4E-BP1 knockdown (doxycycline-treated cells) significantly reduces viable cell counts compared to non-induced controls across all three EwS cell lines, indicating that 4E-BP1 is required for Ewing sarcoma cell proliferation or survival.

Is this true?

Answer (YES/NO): YES